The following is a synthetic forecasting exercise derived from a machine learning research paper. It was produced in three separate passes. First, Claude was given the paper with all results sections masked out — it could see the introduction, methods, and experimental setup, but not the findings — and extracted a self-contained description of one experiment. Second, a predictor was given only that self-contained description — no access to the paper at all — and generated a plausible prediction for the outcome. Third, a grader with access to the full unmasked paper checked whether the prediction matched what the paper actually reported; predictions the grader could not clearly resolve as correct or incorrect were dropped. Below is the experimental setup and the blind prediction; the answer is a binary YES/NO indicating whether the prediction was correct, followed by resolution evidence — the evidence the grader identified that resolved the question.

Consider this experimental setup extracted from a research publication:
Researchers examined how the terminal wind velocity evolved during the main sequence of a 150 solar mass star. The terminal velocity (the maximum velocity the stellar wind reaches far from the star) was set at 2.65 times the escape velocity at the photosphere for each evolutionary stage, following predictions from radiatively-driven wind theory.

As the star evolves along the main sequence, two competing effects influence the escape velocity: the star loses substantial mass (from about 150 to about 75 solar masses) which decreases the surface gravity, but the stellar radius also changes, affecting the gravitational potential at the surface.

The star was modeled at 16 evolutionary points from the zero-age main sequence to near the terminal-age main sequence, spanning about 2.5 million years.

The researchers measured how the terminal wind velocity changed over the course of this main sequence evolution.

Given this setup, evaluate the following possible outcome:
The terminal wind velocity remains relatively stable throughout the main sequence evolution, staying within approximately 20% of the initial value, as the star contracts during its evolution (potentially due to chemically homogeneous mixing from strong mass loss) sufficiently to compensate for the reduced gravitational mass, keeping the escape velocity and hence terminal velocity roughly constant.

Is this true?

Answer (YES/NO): NO